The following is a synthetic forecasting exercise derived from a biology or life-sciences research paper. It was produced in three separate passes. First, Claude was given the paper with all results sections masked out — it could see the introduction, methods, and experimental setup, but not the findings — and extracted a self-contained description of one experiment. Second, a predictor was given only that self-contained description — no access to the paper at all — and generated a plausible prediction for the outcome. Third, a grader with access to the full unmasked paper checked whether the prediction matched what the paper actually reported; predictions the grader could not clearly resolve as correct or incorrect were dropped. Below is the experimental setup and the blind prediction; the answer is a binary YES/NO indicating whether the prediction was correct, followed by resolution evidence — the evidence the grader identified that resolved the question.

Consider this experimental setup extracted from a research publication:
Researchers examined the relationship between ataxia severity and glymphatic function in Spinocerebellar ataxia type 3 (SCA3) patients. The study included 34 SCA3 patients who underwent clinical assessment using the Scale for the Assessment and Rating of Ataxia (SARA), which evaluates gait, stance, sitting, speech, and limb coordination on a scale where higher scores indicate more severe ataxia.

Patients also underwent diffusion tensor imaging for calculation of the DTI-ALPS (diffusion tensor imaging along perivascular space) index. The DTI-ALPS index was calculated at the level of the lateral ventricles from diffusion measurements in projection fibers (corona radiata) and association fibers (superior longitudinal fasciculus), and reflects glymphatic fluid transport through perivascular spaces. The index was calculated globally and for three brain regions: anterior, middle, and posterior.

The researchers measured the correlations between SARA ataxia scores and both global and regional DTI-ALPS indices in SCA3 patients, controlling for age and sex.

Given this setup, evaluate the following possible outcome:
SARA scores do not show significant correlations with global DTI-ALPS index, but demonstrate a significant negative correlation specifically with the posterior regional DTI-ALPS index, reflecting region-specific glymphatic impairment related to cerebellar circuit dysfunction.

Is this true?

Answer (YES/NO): NO